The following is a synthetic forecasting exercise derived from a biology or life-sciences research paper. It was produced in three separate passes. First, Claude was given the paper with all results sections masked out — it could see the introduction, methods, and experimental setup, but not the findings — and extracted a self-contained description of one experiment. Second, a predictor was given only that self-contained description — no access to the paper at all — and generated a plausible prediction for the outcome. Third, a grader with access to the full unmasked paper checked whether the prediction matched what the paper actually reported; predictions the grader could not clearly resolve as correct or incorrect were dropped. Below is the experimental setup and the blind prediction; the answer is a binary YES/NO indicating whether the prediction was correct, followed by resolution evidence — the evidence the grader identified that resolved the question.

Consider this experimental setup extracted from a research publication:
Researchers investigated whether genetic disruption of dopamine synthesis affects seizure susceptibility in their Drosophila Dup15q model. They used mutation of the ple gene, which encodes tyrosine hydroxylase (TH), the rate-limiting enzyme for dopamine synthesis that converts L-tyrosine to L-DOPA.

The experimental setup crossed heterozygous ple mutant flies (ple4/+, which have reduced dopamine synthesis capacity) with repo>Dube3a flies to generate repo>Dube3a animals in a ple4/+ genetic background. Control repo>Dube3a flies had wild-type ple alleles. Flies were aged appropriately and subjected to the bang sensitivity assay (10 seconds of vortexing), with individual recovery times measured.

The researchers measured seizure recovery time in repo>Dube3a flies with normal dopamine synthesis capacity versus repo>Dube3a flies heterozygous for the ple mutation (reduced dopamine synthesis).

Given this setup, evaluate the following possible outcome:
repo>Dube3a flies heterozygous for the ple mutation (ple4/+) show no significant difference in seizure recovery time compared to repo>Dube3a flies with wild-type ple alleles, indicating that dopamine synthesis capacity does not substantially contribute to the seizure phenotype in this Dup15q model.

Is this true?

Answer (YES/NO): NO